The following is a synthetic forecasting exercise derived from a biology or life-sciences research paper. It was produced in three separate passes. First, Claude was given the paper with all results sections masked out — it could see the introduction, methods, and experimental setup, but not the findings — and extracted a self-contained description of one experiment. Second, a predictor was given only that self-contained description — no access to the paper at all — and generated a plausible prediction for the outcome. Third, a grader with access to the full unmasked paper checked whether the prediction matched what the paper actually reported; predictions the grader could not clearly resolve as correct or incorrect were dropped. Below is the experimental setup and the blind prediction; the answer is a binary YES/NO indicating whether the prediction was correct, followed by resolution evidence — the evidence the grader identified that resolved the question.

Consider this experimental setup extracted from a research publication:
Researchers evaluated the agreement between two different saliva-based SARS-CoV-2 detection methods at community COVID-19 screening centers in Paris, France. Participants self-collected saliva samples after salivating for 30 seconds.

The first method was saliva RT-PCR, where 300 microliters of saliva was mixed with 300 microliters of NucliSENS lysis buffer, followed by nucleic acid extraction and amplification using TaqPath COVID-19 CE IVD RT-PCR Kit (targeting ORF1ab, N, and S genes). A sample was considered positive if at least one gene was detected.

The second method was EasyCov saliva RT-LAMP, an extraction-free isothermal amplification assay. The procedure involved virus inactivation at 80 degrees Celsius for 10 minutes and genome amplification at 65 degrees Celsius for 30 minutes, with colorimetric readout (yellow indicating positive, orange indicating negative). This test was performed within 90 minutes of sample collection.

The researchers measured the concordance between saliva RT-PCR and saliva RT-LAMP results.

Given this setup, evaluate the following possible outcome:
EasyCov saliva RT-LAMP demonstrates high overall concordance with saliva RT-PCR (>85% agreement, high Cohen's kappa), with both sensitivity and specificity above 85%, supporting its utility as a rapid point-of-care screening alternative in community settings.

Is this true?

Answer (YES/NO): NO